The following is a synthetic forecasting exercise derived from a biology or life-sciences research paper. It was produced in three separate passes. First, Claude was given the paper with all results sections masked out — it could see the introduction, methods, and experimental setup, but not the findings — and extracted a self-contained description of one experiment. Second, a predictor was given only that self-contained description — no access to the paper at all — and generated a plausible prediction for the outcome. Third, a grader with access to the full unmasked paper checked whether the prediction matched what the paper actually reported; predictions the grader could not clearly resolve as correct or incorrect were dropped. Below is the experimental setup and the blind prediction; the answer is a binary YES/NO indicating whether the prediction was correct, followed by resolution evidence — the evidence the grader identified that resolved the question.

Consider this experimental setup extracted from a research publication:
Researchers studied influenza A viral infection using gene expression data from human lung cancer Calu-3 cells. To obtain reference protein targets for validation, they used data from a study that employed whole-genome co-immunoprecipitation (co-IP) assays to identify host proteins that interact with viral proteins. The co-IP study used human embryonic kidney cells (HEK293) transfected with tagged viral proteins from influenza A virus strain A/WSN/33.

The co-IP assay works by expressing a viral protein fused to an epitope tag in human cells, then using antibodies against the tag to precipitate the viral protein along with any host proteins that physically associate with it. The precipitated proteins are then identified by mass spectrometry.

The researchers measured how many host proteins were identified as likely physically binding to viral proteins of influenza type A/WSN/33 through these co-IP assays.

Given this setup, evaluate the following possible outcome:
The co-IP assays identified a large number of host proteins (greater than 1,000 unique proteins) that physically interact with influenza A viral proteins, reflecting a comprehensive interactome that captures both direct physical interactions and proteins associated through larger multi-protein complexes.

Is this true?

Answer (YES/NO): YES